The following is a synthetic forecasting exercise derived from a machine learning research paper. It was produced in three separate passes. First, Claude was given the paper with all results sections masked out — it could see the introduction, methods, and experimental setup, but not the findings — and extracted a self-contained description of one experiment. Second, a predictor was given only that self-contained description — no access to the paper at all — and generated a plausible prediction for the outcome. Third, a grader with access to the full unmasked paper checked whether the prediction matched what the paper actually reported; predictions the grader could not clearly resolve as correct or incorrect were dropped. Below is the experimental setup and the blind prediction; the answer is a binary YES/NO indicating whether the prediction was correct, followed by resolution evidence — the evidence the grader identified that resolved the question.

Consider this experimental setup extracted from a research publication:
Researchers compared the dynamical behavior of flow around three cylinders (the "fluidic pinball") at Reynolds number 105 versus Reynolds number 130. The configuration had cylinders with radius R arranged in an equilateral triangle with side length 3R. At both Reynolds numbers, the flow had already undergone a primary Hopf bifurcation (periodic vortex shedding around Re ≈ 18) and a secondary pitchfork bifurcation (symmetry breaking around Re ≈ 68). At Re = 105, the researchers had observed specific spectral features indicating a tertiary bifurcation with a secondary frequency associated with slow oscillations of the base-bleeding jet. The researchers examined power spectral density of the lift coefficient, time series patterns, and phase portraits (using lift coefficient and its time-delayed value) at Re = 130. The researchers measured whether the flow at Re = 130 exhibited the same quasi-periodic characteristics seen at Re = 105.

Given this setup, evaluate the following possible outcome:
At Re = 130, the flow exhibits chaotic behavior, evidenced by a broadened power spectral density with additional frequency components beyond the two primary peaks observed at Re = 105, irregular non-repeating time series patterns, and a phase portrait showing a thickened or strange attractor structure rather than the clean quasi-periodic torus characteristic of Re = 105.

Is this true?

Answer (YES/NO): YES